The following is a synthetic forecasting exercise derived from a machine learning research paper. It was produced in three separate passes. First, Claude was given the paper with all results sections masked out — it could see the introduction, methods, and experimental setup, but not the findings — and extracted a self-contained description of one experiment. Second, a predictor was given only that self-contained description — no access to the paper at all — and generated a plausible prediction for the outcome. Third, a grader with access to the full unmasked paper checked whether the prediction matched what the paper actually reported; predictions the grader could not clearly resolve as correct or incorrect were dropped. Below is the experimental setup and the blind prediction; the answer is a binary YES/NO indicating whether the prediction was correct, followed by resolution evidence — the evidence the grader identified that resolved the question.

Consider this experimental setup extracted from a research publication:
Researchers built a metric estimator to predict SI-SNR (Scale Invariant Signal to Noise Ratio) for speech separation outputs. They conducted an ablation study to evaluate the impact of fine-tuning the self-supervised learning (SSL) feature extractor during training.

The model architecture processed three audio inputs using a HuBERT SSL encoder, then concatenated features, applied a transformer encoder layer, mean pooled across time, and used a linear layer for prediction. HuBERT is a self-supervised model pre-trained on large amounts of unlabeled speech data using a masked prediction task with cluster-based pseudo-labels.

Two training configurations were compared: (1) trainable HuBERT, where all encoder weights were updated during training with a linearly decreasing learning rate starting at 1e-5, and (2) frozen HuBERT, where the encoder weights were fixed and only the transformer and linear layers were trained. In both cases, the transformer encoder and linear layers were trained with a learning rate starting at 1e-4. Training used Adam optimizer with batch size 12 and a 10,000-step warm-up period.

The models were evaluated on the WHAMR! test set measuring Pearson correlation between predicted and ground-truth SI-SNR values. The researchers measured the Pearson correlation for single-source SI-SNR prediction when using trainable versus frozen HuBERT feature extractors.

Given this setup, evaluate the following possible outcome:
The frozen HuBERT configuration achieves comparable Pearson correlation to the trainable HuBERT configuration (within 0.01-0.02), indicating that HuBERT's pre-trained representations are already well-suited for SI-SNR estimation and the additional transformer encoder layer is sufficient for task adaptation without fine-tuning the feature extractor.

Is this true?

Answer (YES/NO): YES